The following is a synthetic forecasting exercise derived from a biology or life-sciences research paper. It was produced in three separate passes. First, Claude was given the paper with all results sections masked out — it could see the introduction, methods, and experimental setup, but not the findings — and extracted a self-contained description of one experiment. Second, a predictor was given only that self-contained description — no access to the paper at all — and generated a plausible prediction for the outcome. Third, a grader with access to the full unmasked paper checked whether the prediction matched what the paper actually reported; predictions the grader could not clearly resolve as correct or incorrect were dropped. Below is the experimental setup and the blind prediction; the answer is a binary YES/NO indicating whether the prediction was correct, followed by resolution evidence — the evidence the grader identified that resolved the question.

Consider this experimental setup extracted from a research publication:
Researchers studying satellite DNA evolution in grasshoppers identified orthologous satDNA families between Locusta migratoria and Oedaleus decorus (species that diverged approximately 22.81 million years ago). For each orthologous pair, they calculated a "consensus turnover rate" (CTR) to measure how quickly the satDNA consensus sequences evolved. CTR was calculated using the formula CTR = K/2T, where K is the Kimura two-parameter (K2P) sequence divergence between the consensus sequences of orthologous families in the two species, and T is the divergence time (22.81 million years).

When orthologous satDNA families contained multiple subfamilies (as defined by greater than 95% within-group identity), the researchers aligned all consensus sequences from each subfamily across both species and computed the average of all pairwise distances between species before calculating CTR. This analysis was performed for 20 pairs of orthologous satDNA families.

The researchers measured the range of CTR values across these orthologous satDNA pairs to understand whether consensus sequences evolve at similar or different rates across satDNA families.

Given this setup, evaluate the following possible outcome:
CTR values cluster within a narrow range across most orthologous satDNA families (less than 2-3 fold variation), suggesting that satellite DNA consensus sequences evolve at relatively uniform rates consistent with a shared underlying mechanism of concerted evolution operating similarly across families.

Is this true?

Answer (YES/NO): NO